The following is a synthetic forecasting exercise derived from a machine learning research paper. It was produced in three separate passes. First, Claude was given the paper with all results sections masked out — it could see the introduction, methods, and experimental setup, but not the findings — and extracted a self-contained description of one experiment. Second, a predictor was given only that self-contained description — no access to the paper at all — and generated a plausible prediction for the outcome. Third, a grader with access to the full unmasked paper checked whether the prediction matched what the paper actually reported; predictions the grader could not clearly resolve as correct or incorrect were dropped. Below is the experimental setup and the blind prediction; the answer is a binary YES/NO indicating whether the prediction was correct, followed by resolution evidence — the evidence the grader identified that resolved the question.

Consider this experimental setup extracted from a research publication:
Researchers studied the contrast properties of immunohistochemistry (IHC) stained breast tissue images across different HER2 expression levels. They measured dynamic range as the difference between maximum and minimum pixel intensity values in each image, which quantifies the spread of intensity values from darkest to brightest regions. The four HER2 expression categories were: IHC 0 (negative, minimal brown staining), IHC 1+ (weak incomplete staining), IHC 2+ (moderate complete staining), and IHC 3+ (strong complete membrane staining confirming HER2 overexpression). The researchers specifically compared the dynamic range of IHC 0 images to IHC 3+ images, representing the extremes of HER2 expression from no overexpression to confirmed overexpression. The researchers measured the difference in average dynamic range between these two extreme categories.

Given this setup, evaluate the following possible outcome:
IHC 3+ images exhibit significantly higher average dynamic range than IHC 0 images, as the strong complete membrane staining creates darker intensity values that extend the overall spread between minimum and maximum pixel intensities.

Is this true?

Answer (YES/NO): NO